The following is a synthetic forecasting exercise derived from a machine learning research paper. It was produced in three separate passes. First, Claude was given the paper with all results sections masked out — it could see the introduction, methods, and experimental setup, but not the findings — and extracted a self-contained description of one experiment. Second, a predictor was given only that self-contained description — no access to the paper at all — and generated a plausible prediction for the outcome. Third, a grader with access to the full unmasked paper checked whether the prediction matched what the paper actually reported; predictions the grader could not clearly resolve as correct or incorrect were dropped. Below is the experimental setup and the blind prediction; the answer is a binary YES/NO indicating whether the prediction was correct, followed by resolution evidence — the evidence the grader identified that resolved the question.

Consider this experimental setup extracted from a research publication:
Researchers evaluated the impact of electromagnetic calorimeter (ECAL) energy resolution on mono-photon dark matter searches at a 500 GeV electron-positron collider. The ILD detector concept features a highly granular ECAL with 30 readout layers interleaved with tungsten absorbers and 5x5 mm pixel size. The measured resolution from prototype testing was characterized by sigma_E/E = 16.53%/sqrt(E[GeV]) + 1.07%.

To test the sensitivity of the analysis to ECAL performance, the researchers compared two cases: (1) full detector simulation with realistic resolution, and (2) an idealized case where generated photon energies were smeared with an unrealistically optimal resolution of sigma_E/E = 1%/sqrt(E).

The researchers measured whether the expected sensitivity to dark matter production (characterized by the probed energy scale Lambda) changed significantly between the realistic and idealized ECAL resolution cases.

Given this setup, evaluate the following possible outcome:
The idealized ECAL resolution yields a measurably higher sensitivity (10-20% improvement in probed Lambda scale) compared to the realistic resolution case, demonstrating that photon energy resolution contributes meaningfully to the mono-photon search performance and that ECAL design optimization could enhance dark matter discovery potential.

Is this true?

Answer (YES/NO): NO